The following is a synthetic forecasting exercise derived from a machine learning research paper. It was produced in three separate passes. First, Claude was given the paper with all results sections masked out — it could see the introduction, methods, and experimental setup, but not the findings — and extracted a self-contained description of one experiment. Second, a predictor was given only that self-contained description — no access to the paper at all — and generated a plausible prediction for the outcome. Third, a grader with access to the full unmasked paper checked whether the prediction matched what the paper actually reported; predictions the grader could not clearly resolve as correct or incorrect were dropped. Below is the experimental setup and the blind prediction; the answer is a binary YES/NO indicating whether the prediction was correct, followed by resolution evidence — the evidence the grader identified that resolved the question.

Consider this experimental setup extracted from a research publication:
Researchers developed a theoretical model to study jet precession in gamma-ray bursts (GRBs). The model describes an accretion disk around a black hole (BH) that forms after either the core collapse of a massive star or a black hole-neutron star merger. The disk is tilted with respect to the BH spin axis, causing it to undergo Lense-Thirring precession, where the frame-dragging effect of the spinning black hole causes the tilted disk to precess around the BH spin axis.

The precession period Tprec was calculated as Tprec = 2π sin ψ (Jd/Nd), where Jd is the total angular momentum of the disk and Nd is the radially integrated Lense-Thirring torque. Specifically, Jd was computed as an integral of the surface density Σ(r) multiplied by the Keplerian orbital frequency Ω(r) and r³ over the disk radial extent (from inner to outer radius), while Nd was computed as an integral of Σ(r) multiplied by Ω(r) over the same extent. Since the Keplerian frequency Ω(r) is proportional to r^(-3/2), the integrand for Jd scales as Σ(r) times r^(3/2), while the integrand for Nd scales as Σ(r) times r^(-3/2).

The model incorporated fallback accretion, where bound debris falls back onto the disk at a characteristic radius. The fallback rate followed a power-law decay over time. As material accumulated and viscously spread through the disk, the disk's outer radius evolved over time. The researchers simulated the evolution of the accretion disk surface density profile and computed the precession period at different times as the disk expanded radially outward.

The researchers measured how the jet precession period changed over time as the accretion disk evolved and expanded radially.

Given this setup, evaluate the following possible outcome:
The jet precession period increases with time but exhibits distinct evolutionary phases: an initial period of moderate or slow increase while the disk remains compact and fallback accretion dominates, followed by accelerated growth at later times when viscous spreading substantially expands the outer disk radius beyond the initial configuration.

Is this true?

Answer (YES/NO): NO